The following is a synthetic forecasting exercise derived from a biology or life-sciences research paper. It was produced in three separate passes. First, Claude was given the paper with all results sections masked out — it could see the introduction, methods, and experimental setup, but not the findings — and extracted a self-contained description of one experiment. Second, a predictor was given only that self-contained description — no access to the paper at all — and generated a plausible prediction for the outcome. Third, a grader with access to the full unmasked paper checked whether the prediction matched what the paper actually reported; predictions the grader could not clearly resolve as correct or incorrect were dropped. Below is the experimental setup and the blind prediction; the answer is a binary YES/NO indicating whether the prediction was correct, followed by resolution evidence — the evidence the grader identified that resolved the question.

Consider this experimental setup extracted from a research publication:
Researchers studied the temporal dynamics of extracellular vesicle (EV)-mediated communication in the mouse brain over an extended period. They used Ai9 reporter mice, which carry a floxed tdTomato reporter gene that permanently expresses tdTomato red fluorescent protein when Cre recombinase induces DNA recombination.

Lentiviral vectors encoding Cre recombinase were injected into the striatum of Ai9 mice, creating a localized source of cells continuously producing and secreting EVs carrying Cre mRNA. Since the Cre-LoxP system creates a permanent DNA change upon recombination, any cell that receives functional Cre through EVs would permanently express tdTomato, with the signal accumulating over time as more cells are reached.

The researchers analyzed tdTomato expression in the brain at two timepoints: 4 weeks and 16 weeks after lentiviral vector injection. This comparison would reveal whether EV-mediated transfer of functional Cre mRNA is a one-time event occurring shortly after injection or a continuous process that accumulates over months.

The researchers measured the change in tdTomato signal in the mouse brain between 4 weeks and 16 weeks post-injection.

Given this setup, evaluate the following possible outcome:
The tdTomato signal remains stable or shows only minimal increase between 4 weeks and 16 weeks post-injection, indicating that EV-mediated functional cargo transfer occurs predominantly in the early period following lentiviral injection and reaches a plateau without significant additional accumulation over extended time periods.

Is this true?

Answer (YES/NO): NO